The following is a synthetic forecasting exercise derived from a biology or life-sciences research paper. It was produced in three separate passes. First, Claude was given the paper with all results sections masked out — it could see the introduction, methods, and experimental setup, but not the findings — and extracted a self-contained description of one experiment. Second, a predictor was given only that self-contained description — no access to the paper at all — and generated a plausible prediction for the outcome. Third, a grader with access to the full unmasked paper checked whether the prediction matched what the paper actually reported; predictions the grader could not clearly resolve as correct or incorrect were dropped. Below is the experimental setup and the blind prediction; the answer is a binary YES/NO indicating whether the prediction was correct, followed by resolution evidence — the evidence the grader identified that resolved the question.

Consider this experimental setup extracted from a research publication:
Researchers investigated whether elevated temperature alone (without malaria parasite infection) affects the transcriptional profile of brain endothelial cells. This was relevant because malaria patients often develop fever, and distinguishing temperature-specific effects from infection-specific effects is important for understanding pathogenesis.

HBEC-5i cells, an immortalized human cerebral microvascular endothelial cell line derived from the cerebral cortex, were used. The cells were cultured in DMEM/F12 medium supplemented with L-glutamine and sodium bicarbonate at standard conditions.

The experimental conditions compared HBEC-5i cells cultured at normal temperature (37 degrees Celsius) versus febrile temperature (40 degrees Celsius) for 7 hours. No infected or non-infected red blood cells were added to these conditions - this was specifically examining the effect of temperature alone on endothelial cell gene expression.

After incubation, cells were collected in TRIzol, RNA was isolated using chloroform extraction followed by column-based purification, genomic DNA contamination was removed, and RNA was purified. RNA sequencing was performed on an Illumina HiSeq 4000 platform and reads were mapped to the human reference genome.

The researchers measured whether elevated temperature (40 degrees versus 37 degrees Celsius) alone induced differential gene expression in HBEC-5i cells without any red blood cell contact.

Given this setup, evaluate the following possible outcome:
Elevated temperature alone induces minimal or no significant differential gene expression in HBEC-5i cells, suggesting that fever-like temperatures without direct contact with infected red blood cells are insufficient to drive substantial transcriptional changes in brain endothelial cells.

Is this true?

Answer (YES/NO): NO